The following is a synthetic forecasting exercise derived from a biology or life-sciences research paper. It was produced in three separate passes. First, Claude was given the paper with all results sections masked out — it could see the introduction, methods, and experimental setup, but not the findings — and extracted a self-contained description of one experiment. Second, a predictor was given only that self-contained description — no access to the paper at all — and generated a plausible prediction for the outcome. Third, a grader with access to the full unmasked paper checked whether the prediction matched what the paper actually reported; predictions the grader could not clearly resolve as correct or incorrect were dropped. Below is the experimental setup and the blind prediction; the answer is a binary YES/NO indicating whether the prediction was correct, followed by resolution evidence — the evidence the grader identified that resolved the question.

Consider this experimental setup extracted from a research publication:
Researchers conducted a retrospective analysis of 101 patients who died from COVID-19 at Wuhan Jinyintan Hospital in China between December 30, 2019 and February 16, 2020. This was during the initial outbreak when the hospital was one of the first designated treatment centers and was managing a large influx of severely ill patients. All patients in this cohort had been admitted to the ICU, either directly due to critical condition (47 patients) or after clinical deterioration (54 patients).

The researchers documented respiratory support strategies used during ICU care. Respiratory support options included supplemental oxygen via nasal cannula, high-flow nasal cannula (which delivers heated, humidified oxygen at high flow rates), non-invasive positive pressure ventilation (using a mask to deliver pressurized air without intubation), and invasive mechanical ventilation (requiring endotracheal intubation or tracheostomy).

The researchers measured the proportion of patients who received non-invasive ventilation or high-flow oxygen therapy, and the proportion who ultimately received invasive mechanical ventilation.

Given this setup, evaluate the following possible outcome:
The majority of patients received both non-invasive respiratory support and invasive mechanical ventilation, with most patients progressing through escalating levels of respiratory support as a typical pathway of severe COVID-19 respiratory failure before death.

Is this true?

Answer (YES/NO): YES